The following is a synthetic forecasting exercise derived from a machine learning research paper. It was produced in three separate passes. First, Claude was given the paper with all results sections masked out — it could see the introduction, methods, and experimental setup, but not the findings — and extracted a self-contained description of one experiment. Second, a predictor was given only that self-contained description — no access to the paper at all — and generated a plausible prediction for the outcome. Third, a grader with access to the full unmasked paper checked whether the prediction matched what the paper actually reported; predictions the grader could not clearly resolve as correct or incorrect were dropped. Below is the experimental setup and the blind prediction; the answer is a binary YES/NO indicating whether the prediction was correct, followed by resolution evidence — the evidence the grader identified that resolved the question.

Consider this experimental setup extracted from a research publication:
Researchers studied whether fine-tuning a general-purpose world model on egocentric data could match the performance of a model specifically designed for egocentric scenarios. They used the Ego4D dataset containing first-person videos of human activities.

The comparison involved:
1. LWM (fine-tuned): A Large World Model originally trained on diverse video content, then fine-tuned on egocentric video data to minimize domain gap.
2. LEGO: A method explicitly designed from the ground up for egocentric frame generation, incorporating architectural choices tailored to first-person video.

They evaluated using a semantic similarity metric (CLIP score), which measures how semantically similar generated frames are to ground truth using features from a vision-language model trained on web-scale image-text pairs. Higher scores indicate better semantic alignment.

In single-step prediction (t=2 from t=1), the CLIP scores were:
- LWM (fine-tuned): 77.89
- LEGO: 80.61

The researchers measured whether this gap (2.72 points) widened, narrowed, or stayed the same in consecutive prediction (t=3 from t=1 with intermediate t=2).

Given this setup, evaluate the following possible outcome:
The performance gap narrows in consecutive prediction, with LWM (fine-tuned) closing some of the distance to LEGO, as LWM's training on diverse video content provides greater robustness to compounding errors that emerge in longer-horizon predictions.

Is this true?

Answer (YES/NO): YES